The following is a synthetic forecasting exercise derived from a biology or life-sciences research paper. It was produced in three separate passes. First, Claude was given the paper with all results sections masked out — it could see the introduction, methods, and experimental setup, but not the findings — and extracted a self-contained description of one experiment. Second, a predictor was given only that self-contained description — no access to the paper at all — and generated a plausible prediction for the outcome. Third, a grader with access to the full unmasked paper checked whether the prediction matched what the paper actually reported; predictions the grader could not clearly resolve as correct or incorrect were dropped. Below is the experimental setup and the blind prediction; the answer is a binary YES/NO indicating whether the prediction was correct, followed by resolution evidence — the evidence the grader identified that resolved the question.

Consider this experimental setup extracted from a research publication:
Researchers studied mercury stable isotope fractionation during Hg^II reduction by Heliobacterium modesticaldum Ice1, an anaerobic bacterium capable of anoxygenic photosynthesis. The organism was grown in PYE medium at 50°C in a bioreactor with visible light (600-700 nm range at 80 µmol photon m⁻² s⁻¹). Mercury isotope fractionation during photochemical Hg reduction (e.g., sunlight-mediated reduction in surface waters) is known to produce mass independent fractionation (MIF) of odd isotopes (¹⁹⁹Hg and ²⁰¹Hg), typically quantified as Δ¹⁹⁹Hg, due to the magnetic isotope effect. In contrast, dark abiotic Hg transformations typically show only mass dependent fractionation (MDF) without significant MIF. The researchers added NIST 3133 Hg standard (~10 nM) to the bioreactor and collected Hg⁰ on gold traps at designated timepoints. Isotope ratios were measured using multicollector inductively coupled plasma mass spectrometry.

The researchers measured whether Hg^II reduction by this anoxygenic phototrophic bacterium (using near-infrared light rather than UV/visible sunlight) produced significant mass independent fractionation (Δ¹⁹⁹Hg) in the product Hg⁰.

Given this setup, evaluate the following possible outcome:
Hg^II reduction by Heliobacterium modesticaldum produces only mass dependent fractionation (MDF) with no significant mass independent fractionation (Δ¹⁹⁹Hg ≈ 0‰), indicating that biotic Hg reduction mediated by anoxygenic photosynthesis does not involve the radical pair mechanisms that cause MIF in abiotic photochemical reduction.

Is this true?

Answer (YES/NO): YES